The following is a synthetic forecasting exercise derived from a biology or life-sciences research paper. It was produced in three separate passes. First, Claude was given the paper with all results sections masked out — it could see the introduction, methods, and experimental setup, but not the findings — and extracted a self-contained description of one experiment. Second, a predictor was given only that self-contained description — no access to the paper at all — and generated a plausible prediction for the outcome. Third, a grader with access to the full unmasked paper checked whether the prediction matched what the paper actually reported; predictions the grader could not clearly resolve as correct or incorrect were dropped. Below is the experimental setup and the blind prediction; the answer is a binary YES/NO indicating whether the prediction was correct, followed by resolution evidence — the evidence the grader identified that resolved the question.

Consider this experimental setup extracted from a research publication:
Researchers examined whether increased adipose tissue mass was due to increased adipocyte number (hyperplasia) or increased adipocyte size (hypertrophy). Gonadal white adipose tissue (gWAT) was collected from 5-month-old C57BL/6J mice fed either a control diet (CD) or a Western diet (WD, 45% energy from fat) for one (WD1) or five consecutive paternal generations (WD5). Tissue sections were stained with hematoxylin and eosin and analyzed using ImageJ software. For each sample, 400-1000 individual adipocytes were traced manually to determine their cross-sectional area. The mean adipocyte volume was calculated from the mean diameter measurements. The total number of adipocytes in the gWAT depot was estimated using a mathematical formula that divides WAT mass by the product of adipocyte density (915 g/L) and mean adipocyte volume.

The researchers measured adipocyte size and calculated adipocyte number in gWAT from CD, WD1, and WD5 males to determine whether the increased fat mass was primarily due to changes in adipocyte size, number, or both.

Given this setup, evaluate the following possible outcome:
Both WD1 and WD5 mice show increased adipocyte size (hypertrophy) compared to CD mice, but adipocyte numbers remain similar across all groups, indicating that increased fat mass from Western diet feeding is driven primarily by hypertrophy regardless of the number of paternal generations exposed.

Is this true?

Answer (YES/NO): NO